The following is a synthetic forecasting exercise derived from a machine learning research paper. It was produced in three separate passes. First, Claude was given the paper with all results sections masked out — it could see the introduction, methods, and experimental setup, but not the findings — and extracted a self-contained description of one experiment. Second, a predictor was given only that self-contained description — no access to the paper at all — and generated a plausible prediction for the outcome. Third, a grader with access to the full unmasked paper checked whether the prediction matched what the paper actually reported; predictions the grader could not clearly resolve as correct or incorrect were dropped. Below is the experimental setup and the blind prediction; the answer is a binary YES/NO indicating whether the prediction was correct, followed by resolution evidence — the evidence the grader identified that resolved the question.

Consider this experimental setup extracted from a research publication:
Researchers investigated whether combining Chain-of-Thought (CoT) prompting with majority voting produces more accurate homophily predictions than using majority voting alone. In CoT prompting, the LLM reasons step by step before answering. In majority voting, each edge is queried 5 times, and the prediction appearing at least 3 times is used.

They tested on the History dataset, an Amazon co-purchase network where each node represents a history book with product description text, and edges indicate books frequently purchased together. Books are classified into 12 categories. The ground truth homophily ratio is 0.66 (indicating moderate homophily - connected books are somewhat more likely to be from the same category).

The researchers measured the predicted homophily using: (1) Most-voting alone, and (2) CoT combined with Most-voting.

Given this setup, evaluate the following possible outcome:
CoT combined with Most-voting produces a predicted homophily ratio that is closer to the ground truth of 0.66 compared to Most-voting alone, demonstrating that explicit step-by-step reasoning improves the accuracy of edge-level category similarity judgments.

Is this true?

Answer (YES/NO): NO